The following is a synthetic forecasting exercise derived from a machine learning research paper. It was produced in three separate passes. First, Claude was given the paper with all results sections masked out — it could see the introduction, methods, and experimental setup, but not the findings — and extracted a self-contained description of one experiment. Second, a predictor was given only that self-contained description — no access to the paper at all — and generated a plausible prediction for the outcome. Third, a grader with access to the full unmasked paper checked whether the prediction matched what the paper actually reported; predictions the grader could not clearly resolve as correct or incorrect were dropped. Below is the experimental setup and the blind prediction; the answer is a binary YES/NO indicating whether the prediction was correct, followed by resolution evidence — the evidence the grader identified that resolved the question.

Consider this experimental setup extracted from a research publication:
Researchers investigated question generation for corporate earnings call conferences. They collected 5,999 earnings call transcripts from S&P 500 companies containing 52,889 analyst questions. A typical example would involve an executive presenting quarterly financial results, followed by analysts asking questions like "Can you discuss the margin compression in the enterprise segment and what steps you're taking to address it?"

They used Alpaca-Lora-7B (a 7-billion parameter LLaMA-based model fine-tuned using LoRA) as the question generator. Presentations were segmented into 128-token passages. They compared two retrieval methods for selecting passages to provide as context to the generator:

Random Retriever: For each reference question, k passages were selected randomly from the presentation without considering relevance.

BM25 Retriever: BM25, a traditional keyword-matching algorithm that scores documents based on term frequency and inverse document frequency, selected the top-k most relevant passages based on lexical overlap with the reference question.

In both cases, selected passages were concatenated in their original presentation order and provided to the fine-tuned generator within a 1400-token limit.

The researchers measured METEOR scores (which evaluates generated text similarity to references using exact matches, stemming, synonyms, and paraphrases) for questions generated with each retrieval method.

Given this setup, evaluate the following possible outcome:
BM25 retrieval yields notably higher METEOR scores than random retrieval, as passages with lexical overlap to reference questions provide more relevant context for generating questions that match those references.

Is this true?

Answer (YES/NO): NO